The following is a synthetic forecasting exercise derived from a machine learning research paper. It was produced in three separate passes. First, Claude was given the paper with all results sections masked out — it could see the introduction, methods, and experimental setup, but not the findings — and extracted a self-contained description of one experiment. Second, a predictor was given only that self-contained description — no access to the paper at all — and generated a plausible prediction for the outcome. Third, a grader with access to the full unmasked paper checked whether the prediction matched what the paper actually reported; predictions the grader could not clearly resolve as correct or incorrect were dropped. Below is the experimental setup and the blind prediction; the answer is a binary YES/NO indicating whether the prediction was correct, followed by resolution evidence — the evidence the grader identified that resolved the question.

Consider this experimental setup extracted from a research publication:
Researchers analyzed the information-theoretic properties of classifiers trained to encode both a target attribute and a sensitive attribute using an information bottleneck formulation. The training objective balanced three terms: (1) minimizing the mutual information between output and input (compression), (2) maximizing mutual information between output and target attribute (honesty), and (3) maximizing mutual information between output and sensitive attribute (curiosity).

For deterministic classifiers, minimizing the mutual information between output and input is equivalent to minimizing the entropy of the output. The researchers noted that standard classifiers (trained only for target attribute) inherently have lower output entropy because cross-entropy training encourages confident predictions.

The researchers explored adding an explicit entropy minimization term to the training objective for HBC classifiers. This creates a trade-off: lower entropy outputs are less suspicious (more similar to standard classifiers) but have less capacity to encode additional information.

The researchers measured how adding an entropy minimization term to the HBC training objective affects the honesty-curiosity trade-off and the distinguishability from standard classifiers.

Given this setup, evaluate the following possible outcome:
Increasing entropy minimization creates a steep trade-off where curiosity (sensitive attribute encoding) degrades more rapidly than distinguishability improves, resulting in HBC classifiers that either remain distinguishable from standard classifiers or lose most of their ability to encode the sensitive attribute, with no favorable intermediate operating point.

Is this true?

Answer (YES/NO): NO